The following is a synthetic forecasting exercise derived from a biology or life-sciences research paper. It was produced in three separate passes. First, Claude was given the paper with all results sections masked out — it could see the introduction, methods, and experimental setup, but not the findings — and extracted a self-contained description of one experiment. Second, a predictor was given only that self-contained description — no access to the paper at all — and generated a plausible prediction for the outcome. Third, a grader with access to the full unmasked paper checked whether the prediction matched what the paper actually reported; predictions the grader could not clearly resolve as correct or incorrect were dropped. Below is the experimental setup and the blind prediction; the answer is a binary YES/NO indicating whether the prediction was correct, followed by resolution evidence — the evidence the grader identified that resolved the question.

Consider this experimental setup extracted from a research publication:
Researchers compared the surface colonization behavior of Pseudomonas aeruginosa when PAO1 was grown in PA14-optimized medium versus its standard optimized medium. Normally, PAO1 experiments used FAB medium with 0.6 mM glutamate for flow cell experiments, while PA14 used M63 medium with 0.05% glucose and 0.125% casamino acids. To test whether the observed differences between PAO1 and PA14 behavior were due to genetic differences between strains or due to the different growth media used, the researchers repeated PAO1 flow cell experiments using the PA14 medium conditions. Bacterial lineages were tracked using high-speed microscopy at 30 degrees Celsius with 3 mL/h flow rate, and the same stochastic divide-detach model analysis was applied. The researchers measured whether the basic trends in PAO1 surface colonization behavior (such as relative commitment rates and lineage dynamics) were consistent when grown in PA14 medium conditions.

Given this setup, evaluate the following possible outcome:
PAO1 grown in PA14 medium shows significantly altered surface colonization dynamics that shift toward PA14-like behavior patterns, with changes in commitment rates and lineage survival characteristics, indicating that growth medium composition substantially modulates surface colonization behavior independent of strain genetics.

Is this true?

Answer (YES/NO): NO